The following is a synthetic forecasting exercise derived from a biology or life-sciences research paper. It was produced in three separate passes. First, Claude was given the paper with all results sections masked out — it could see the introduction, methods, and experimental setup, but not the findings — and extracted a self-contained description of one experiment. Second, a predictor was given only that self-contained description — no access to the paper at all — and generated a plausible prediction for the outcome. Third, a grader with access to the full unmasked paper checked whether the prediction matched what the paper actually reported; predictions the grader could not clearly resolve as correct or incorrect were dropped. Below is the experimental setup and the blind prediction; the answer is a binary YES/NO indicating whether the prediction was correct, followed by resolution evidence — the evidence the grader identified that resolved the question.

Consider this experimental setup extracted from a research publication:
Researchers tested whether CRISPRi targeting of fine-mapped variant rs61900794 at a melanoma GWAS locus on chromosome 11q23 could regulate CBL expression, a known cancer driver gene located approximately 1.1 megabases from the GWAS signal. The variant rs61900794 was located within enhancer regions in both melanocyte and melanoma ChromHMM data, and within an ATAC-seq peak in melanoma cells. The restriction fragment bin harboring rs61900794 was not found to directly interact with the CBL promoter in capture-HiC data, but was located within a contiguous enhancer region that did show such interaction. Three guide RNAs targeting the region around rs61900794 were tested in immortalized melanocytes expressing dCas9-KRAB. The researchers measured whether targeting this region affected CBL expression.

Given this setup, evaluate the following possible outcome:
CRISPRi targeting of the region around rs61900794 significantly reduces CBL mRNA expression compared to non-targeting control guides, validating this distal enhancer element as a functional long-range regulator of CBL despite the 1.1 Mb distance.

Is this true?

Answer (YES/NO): YES